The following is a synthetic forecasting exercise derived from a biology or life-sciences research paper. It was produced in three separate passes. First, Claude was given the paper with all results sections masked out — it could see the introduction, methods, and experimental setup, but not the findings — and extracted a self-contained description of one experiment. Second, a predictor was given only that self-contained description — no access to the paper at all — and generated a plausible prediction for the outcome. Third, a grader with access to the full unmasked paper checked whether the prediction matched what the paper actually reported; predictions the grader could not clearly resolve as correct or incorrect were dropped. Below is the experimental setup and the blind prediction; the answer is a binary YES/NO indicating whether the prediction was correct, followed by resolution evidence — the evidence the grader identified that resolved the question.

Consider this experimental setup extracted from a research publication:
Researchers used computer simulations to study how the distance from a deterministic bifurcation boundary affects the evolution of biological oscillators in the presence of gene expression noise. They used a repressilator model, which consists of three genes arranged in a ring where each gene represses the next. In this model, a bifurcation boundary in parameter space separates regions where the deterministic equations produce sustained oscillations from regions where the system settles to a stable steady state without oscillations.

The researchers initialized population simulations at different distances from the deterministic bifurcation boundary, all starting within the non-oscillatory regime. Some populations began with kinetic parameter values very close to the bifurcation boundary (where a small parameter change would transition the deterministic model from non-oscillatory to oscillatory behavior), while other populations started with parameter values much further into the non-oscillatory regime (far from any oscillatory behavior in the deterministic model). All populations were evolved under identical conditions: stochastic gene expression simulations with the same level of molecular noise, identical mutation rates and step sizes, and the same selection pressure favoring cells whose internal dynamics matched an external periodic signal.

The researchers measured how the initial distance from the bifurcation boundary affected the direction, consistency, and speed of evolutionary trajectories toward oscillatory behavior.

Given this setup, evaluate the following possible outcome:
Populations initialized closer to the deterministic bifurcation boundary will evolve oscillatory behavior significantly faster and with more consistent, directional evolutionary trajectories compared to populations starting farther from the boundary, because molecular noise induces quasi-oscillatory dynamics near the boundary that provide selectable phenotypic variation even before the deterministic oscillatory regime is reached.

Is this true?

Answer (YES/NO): YES